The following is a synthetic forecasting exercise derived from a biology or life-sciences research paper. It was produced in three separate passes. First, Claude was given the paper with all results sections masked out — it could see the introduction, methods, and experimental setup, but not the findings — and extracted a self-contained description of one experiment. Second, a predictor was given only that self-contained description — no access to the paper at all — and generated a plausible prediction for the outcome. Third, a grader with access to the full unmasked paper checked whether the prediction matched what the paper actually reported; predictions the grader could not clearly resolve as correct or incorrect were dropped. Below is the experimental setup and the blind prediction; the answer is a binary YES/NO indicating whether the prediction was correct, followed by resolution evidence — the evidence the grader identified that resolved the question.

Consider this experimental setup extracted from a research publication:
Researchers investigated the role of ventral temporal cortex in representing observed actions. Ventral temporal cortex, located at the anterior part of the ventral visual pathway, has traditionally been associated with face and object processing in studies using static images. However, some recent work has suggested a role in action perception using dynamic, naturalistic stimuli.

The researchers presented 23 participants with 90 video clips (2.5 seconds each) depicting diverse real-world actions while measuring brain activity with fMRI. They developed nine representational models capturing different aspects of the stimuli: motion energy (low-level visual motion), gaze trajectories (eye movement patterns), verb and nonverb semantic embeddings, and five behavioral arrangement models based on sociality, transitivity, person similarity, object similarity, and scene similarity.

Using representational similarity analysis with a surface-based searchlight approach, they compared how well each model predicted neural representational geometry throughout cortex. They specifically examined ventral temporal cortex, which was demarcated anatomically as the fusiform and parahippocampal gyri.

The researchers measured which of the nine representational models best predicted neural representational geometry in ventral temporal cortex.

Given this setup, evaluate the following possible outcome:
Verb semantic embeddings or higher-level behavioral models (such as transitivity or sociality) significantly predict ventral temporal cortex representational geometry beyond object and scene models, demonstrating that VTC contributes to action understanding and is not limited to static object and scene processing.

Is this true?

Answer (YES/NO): YES